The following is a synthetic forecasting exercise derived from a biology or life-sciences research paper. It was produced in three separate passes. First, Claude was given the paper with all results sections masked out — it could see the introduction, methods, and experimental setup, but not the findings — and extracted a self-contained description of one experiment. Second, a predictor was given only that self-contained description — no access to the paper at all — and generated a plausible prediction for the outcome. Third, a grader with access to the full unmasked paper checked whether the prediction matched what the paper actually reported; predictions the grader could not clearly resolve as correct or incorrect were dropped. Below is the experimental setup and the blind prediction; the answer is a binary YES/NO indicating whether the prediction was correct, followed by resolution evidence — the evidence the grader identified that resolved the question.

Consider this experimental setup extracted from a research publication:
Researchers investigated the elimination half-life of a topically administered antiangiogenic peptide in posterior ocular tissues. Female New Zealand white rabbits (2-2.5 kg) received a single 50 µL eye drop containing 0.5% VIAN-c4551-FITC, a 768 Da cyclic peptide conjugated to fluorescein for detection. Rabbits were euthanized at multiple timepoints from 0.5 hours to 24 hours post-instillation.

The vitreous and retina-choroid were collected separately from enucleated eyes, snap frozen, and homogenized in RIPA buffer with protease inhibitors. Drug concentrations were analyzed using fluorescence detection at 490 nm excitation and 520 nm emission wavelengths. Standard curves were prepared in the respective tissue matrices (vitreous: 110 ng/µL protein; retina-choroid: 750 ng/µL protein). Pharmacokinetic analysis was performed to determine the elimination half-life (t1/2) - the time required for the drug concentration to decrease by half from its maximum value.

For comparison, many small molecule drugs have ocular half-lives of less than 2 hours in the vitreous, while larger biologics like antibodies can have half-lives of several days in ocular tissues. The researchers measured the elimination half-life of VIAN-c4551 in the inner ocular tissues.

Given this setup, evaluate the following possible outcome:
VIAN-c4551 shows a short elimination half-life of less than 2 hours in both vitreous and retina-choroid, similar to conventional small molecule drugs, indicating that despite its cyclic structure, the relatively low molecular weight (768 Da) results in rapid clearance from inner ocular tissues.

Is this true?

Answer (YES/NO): NO